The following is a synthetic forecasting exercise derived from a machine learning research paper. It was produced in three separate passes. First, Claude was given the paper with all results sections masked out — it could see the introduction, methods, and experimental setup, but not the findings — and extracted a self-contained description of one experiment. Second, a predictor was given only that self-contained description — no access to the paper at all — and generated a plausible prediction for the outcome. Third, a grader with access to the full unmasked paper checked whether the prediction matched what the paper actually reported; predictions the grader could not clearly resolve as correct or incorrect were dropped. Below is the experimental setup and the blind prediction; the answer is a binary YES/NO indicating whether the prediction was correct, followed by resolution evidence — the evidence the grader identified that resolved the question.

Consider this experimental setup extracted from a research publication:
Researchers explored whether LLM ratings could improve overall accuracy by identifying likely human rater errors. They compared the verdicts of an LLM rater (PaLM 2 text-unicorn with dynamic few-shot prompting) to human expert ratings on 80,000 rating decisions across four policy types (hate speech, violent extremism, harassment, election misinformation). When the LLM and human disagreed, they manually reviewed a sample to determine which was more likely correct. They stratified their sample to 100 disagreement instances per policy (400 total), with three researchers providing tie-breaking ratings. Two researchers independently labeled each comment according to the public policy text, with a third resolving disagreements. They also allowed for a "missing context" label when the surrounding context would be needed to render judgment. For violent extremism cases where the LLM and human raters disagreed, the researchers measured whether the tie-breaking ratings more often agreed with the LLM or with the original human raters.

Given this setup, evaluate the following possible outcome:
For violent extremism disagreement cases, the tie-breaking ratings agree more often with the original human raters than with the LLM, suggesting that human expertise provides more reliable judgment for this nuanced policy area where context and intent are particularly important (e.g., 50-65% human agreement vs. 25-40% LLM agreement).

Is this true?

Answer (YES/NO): NO